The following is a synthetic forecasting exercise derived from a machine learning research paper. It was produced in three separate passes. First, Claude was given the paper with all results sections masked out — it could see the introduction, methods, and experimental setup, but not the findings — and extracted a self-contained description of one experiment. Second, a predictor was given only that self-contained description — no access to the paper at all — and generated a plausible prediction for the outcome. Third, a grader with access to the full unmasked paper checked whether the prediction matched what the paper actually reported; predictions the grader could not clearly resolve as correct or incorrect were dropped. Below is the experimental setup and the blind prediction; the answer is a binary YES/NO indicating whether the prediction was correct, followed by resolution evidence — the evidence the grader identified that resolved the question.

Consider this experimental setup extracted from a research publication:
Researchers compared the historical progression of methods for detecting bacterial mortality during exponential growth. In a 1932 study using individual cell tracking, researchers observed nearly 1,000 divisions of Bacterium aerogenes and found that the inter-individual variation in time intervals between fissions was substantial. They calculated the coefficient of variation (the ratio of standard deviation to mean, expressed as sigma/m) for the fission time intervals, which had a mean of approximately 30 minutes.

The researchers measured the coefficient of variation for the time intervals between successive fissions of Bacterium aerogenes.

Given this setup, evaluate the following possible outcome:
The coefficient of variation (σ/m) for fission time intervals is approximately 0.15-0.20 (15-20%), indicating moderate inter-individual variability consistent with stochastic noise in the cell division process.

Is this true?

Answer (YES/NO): NO